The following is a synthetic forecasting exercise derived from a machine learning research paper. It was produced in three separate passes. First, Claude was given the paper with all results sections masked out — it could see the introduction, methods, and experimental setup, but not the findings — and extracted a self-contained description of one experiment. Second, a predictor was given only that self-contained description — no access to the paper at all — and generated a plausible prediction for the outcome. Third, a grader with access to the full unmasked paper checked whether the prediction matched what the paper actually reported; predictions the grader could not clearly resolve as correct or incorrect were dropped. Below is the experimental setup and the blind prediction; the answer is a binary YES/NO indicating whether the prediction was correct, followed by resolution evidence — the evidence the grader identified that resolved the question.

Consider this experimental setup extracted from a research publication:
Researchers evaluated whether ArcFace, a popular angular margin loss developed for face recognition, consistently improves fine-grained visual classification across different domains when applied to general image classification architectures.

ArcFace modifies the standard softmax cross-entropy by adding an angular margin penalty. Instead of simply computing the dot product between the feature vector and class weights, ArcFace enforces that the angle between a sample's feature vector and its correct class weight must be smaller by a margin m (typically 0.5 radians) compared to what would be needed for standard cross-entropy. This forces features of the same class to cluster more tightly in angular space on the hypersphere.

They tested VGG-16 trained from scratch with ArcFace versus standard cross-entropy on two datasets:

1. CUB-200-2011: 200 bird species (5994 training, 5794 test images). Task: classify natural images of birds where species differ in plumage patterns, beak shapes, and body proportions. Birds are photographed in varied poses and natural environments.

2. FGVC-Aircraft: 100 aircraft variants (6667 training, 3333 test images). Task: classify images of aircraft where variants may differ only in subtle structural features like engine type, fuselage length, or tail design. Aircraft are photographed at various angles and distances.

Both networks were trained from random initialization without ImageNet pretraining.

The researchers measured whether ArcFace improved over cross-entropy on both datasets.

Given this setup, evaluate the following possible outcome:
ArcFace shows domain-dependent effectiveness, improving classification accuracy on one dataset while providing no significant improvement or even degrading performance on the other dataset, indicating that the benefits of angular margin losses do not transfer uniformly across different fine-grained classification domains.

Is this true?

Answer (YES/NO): YES